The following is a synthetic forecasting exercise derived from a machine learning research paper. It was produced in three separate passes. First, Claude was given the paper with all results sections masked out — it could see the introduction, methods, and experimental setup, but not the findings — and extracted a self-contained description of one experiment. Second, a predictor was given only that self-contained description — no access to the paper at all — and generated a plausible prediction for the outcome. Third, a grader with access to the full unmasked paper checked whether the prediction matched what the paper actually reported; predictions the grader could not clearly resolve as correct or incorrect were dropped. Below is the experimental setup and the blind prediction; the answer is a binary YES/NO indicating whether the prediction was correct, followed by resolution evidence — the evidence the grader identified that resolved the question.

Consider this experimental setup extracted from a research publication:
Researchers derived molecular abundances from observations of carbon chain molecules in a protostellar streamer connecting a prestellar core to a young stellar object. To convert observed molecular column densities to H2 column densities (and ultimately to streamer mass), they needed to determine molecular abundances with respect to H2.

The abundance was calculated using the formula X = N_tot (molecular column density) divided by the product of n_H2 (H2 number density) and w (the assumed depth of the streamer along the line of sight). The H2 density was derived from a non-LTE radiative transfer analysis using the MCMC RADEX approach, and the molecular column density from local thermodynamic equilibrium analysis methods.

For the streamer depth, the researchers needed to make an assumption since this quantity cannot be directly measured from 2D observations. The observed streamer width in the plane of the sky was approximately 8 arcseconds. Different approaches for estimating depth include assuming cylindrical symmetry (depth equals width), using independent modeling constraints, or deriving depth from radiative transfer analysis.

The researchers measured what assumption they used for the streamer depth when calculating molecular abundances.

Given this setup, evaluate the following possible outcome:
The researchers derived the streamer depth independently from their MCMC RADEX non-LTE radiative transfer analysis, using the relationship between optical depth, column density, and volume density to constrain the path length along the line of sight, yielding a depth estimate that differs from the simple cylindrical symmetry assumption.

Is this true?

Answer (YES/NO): NO